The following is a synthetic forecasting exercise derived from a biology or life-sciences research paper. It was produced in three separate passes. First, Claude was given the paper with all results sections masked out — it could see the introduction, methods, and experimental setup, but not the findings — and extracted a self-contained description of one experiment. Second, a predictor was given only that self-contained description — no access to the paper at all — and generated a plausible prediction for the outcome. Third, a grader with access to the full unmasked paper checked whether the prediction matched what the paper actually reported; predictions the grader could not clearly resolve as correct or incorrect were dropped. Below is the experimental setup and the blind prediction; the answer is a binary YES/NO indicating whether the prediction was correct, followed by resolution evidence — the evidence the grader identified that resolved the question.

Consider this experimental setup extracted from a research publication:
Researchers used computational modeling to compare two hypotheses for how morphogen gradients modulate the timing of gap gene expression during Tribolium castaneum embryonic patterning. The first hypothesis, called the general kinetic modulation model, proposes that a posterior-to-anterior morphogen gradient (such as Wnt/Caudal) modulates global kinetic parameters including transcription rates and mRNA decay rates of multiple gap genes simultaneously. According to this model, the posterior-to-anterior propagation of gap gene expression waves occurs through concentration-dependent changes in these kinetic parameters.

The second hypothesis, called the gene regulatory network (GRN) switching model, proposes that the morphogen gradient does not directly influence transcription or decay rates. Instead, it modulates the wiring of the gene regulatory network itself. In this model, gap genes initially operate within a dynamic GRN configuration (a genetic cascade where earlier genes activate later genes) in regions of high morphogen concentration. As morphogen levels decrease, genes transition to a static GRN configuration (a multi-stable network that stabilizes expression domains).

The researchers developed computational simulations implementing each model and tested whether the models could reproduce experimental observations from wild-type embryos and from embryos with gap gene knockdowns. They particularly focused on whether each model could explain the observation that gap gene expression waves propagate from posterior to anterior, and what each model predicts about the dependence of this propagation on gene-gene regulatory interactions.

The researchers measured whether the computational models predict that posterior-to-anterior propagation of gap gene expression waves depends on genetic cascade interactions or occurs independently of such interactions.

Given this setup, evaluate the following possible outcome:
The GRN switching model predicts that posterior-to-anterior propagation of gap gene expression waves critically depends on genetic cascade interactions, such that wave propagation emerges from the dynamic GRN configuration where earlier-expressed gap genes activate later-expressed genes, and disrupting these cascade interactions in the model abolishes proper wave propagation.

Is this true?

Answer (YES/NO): YES